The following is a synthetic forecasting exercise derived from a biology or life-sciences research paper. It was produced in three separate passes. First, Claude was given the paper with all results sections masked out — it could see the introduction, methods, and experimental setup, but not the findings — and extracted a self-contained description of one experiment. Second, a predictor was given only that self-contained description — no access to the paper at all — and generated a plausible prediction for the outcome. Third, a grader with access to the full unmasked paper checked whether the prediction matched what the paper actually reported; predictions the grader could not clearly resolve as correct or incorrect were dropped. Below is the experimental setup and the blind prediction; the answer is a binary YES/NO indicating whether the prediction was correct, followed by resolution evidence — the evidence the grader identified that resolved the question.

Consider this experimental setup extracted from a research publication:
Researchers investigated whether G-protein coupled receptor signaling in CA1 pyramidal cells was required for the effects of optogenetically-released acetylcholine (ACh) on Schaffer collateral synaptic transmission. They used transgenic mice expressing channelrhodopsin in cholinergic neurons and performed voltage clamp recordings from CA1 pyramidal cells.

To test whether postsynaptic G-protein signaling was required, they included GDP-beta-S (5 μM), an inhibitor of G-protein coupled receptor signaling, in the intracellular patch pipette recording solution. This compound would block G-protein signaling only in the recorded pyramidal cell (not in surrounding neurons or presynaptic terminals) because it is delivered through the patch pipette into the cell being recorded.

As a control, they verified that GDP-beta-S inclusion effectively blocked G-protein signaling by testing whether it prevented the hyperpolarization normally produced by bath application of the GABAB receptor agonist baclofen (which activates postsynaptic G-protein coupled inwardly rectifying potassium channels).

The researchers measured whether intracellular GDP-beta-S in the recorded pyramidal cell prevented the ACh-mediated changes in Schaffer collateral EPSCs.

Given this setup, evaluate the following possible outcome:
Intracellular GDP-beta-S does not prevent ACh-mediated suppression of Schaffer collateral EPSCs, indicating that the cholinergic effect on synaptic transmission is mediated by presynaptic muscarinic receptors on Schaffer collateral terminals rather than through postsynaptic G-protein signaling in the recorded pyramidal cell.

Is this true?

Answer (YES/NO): NO